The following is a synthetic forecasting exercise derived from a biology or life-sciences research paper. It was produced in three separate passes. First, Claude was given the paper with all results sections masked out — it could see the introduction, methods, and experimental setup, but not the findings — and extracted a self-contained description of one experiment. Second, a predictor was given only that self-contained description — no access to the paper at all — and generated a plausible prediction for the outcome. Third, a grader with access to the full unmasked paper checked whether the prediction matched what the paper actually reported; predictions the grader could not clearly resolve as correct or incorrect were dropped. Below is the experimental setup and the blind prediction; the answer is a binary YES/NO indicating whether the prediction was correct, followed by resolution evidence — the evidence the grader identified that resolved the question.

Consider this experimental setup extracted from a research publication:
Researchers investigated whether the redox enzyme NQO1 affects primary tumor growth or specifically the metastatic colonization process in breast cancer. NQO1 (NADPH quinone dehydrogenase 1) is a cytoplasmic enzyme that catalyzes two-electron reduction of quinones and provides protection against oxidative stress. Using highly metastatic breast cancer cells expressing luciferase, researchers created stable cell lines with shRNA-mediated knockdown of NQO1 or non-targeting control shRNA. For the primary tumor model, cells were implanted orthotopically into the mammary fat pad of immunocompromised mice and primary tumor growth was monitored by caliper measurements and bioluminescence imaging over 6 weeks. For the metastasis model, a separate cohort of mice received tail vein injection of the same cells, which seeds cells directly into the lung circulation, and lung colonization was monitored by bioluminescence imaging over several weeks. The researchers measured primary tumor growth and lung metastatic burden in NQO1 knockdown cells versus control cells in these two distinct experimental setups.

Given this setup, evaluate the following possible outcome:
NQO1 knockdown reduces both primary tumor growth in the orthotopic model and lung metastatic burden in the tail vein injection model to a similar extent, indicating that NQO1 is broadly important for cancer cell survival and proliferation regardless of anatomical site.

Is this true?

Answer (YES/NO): NO